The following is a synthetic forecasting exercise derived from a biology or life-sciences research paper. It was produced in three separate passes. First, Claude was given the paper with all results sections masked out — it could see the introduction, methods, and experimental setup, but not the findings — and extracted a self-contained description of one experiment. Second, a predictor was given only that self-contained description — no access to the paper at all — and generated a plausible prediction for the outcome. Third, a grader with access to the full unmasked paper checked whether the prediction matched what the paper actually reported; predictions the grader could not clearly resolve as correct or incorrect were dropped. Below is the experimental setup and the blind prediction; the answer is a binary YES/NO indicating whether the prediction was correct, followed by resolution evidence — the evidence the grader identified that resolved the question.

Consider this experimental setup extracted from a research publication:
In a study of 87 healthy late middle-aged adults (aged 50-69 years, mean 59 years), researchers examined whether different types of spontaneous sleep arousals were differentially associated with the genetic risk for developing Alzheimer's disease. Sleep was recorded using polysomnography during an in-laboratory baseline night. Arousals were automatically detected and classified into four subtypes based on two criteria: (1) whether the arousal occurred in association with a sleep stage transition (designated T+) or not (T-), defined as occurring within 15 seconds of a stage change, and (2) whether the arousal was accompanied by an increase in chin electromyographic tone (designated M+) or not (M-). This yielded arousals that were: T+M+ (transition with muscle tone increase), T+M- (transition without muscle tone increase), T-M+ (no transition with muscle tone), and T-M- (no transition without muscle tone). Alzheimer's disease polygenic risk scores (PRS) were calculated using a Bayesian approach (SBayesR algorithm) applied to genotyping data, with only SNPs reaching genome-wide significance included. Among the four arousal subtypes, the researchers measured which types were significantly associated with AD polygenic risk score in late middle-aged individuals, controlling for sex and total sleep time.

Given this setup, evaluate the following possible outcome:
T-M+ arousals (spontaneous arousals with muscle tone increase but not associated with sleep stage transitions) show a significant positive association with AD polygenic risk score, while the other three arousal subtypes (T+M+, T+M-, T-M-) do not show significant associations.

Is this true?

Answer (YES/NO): NO